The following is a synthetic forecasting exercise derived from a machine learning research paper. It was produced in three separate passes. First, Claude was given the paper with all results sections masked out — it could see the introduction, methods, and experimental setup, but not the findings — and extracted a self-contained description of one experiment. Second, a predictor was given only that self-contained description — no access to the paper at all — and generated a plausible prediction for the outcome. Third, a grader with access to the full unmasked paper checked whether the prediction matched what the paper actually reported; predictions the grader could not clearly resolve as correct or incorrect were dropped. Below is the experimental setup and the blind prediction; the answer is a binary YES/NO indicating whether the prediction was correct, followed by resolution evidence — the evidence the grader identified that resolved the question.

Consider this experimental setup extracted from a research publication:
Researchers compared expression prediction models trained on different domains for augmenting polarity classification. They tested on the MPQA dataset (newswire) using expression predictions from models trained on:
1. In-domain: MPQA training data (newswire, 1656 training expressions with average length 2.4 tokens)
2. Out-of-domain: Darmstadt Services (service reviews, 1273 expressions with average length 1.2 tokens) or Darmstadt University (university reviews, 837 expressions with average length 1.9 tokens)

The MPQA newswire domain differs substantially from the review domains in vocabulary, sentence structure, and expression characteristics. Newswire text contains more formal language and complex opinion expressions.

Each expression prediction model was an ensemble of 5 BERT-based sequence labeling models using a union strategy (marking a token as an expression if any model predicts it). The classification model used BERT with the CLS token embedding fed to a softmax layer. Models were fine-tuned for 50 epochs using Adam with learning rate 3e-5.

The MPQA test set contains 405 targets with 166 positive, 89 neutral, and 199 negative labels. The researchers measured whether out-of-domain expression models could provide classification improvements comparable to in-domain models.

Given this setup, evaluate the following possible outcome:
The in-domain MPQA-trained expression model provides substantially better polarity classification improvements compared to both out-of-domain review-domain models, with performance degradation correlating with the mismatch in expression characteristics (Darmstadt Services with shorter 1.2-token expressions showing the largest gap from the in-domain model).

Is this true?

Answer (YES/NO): NO